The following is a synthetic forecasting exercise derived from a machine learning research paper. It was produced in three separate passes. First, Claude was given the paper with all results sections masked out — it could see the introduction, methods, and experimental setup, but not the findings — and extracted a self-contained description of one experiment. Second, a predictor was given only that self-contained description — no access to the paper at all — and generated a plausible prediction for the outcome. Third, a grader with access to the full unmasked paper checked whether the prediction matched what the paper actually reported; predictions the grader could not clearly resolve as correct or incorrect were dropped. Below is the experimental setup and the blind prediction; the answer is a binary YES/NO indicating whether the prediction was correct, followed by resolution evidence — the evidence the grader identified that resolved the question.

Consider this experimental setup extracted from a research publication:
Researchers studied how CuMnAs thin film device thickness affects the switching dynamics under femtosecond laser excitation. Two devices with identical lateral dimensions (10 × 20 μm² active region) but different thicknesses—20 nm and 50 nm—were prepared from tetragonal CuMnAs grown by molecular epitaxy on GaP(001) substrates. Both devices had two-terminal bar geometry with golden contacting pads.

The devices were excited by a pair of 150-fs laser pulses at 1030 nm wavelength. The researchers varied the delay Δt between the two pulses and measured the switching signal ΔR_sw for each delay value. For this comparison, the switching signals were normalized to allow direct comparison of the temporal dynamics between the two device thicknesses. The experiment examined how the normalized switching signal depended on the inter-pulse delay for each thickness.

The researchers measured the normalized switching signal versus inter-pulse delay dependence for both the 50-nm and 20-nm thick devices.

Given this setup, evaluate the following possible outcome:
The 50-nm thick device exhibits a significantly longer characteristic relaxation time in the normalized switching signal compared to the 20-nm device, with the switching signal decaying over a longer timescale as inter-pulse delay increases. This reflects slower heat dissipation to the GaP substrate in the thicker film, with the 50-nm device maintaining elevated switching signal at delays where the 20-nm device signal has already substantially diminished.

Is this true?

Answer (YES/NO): YES